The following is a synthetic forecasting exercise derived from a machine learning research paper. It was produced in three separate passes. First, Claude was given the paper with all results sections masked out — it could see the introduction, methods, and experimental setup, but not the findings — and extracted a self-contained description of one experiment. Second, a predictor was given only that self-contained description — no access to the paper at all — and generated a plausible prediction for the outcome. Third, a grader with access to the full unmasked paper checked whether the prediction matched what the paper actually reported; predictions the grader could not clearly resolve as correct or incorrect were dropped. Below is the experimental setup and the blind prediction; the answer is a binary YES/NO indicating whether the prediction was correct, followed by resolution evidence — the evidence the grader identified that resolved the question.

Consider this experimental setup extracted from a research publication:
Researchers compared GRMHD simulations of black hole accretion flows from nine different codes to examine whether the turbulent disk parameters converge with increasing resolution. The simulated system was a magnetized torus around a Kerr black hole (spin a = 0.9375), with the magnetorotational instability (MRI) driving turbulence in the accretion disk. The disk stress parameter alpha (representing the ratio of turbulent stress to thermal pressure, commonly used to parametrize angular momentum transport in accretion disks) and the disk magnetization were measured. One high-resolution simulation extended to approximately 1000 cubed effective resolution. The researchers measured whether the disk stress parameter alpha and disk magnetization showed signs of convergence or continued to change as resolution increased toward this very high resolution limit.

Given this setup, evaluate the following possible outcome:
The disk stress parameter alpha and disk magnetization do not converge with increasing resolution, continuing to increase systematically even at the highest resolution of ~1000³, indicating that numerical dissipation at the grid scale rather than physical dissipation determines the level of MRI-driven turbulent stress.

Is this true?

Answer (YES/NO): YES